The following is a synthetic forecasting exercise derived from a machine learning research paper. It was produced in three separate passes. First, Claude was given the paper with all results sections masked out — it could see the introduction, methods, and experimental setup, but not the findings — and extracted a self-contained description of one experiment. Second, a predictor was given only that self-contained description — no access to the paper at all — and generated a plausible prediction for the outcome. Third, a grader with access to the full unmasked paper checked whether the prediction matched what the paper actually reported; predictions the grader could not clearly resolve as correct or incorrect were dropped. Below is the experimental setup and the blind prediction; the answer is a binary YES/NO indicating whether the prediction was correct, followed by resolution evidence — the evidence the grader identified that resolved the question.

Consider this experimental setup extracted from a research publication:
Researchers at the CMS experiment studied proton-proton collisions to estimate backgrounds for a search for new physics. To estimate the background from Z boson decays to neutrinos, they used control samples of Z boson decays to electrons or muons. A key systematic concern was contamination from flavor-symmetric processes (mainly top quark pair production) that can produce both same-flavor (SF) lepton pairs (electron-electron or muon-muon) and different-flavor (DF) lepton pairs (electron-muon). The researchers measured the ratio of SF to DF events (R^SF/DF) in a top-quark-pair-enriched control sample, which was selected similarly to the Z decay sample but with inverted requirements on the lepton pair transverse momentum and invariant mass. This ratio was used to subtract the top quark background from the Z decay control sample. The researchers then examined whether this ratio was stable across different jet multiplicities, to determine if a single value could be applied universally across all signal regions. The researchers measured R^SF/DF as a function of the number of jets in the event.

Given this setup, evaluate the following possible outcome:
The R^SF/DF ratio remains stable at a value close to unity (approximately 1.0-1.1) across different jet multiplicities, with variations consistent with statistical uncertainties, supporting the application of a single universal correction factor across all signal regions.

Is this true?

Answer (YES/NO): YES